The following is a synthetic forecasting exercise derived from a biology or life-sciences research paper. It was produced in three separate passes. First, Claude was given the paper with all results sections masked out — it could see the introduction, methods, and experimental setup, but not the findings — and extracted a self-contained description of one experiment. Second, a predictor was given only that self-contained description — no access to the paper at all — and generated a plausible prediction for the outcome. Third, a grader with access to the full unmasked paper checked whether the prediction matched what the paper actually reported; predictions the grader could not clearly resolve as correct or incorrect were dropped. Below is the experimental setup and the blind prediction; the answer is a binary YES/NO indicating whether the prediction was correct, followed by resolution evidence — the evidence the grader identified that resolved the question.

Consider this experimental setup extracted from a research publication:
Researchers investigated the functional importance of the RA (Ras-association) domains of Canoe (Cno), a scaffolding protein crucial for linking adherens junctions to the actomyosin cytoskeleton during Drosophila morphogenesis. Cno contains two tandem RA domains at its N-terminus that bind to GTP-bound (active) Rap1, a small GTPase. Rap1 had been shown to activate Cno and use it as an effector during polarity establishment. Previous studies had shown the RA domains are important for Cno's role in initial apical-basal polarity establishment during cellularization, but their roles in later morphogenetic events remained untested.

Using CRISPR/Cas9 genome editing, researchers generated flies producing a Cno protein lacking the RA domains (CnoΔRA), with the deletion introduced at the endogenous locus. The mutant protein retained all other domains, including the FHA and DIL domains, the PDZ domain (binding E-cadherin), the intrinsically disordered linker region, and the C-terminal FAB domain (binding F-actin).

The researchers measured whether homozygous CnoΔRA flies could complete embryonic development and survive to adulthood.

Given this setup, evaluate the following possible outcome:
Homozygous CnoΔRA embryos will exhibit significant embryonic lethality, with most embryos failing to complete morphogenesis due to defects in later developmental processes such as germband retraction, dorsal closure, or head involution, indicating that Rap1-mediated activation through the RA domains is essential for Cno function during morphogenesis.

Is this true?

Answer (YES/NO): YES